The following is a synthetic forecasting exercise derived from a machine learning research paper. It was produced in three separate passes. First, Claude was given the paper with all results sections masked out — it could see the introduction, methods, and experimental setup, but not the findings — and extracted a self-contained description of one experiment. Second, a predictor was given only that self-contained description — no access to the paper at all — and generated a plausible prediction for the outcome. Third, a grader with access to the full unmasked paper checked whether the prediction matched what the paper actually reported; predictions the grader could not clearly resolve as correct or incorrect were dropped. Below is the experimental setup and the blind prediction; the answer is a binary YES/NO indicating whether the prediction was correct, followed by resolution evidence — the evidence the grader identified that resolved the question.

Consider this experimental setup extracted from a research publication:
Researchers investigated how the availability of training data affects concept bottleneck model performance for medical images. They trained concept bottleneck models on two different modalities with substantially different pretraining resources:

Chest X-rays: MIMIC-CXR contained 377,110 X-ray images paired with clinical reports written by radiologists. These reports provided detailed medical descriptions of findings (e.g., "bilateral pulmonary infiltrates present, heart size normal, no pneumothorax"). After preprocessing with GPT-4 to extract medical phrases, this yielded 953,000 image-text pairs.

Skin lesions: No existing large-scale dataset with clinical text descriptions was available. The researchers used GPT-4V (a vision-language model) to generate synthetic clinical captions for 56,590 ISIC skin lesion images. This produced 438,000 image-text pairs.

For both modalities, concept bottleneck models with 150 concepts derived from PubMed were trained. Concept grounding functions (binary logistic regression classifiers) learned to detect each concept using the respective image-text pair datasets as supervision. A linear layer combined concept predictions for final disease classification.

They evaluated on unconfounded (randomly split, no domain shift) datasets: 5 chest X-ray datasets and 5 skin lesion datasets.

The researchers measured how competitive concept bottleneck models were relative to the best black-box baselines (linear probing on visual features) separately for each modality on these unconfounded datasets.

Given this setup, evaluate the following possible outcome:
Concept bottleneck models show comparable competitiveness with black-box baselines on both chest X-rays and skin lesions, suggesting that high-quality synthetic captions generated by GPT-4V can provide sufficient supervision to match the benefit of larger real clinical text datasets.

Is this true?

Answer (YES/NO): NO